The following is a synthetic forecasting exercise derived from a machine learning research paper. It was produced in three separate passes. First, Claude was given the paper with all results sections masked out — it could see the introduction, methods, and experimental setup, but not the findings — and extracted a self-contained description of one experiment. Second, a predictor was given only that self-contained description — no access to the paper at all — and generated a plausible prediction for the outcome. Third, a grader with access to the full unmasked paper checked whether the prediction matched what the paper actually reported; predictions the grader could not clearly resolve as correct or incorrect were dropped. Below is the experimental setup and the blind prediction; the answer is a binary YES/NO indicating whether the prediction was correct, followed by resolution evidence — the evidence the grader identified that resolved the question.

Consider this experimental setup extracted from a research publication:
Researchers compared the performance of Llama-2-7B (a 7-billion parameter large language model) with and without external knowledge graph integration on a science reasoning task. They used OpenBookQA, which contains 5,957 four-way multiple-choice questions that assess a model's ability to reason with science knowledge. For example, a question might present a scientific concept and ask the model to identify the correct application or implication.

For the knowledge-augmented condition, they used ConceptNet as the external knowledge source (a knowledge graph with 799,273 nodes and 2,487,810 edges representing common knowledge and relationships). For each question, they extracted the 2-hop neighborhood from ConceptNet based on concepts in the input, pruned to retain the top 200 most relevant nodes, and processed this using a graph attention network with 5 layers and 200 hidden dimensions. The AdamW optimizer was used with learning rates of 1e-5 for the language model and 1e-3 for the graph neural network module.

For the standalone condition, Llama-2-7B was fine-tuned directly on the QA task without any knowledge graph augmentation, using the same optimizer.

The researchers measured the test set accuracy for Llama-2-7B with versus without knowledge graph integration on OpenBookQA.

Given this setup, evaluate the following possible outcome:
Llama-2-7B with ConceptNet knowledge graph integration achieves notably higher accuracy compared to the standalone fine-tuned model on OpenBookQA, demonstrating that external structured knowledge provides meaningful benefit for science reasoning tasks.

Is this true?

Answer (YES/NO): NO